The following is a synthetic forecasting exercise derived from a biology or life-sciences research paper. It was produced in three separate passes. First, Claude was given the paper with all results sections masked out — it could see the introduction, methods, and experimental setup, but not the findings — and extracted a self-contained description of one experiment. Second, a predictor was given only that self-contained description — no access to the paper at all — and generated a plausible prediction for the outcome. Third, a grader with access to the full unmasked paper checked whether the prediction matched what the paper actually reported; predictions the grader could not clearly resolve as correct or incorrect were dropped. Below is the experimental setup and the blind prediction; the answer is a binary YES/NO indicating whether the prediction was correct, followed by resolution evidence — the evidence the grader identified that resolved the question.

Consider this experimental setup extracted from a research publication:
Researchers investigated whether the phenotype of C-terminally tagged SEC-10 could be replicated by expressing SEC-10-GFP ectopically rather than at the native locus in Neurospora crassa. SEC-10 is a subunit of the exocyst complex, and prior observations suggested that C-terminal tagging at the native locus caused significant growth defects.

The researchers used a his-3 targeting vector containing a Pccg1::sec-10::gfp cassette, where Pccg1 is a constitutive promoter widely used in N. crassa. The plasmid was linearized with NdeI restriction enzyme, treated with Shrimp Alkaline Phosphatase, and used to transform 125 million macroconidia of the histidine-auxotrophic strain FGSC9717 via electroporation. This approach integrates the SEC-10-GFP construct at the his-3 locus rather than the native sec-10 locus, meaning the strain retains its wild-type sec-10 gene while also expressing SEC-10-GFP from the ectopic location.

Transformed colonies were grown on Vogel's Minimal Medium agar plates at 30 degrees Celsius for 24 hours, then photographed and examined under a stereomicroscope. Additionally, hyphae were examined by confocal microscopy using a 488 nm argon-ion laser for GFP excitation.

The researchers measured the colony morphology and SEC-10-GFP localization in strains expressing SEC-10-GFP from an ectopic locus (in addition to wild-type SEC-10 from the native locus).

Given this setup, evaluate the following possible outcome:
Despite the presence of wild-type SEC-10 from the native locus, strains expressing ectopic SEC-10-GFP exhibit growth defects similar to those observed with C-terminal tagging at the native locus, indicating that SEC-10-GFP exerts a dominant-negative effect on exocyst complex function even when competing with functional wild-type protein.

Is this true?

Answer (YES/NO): NO